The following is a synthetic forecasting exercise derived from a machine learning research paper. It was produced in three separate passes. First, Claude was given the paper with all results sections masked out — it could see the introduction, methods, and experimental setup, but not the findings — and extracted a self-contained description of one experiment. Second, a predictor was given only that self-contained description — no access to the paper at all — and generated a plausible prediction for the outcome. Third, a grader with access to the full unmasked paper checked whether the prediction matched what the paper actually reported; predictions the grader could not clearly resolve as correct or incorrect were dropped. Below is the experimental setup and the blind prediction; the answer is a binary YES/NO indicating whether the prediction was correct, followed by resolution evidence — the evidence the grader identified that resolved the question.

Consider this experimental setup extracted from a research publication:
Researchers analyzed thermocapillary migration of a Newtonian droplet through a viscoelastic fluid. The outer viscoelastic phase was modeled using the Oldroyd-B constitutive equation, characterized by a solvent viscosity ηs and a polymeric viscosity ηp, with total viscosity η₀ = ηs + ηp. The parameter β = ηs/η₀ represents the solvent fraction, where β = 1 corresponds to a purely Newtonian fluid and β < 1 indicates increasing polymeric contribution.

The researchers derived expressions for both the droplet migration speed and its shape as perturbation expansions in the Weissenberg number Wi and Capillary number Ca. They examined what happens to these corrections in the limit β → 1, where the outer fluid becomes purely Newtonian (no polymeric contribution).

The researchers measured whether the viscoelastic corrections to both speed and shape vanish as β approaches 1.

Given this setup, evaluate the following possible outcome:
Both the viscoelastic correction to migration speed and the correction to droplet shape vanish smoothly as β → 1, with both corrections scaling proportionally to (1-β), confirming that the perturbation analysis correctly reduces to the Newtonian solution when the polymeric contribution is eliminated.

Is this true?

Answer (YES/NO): YES